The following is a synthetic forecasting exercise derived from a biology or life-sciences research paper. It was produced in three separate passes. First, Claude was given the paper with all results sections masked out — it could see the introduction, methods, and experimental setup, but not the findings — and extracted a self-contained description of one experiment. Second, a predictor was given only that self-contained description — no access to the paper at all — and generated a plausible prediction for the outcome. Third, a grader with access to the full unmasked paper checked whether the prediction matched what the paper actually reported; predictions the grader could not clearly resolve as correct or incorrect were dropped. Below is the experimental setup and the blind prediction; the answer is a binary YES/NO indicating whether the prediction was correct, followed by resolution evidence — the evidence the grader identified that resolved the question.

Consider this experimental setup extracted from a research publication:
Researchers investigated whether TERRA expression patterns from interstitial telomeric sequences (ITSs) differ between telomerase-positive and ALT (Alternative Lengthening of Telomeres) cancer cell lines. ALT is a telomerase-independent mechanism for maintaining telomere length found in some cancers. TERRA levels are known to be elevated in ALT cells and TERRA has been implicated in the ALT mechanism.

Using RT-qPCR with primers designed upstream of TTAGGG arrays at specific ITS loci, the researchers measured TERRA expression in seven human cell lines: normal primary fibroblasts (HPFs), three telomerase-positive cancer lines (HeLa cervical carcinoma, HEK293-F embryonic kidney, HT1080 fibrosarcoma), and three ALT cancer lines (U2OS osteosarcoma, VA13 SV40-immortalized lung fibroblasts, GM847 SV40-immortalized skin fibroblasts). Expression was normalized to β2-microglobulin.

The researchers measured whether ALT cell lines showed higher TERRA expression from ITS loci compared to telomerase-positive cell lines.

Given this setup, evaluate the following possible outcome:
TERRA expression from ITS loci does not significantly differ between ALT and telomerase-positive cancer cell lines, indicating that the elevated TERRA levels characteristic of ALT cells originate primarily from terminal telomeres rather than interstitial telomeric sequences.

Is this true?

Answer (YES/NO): NO